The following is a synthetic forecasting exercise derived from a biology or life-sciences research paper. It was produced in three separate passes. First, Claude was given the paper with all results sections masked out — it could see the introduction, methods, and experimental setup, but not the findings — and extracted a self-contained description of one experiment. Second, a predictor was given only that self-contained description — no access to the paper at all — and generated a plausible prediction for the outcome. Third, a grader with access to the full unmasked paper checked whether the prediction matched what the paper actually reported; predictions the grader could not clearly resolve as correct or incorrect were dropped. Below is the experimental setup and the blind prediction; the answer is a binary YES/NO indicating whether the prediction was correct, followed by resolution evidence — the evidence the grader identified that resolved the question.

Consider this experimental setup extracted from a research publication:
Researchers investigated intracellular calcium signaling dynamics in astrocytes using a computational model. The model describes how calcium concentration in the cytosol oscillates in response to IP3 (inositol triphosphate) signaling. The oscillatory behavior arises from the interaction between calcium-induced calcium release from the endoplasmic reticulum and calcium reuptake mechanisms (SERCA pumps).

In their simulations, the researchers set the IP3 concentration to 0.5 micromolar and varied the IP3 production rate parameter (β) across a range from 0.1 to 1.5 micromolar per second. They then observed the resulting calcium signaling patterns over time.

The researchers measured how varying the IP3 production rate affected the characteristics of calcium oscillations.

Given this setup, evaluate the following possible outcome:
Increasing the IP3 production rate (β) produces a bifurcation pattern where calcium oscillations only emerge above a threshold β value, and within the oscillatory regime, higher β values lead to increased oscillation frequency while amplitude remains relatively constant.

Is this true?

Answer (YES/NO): NO